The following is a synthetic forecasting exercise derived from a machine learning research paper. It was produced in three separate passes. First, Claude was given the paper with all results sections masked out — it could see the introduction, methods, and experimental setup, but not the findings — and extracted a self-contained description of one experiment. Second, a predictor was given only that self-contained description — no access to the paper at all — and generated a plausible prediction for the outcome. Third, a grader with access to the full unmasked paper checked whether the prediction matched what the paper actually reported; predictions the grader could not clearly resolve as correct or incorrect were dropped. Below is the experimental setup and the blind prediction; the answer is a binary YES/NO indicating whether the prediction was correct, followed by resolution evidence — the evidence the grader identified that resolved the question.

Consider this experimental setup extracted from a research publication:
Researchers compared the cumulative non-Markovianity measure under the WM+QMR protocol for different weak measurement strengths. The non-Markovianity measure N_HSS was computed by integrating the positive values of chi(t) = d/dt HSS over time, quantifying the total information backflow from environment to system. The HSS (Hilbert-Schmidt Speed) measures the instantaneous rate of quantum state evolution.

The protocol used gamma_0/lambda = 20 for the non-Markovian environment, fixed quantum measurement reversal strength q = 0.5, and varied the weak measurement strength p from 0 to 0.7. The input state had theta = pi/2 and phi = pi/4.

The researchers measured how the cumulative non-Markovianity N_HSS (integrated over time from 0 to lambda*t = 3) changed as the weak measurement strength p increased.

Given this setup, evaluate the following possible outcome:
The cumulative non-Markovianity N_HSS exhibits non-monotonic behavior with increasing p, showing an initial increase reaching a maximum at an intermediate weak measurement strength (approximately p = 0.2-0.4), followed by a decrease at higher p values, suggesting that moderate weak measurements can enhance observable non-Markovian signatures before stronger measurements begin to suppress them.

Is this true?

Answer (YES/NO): NO